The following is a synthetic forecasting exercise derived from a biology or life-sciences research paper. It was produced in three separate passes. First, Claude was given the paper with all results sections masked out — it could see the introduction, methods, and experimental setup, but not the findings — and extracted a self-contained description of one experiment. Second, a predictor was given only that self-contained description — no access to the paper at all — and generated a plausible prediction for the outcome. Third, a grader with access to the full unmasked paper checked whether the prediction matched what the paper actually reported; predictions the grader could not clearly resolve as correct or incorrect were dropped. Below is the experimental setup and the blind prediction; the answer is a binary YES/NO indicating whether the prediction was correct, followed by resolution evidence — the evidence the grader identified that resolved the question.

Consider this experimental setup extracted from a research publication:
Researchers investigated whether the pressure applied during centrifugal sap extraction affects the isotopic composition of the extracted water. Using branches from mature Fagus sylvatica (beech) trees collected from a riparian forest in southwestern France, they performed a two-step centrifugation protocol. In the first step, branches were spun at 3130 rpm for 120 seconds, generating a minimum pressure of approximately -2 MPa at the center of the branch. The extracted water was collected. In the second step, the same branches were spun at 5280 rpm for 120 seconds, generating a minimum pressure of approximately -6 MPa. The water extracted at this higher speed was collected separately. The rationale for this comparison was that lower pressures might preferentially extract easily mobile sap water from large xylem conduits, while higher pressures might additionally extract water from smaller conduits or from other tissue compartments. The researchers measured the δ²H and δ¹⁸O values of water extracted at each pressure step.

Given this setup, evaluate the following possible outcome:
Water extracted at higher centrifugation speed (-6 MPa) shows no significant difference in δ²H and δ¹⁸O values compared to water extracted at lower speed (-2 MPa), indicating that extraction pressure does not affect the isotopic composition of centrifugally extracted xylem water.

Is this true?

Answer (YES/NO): YES